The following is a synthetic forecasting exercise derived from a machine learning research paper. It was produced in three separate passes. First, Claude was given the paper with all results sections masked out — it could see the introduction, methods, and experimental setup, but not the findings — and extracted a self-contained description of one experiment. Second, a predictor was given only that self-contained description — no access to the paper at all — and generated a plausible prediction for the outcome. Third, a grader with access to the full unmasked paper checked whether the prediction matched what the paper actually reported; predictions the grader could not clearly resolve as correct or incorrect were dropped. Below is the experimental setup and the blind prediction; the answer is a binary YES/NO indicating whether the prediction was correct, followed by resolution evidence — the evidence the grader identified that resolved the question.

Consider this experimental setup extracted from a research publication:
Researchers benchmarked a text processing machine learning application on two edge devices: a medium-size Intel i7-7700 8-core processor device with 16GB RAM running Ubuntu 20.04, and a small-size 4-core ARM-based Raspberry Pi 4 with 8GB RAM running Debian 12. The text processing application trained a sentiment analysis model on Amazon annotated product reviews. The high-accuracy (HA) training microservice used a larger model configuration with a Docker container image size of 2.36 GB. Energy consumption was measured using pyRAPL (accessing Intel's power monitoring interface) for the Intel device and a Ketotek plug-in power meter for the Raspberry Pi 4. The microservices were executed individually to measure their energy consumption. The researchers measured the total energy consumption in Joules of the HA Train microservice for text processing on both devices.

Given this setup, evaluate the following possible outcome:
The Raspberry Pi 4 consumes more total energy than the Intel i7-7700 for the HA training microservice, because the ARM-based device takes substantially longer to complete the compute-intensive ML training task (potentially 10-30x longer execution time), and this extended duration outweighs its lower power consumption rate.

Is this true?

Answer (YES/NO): NO